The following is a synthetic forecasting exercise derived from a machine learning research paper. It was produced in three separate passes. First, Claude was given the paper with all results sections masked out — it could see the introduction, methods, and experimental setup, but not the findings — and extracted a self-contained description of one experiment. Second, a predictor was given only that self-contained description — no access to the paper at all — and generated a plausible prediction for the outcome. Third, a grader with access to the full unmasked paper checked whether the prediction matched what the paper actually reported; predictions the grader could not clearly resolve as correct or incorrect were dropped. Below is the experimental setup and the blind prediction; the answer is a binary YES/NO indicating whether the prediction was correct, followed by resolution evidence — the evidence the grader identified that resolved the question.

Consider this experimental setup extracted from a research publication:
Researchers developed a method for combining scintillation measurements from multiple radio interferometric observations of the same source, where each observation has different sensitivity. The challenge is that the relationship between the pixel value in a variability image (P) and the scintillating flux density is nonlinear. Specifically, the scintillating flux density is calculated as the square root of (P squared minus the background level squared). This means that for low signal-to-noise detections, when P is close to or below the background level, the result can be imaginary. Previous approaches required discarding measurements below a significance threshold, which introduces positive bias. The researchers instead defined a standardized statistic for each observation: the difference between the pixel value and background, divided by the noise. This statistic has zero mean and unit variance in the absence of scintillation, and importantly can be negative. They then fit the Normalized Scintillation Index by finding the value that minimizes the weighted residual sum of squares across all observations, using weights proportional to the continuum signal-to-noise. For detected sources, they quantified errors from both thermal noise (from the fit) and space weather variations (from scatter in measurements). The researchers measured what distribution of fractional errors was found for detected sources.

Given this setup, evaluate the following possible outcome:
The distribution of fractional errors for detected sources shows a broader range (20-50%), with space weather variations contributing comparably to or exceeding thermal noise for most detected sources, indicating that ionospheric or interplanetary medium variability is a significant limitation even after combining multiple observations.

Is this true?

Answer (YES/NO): NO